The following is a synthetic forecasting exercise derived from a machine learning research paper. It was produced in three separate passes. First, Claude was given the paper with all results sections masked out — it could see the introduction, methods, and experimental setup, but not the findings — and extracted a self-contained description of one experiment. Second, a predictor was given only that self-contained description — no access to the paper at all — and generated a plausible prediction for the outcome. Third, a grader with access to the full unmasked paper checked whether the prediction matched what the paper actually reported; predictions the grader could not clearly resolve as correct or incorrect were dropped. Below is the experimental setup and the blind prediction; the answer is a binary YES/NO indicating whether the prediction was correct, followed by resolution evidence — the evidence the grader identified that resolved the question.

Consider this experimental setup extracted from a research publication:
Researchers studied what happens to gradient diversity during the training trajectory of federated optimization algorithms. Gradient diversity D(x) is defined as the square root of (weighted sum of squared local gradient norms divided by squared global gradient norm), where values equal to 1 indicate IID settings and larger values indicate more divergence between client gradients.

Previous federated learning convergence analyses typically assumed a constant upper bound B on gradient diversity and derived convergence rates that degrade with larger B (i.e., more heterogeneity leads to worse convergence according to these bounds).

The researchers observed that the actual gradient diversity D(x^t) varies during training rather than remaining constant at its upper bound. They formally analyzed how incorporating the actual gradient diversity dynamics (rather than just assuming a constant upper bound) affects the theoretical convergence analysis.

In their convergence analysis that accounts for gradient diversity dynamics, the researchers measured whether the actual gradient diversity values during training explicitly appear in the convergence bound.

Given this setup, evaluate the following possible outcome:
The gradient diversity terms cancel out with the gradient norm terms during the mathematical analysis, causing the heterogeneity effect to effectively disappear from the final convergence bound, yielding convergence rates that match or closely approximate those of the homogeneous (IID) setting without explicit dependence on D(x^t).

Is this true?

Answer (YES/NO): NO